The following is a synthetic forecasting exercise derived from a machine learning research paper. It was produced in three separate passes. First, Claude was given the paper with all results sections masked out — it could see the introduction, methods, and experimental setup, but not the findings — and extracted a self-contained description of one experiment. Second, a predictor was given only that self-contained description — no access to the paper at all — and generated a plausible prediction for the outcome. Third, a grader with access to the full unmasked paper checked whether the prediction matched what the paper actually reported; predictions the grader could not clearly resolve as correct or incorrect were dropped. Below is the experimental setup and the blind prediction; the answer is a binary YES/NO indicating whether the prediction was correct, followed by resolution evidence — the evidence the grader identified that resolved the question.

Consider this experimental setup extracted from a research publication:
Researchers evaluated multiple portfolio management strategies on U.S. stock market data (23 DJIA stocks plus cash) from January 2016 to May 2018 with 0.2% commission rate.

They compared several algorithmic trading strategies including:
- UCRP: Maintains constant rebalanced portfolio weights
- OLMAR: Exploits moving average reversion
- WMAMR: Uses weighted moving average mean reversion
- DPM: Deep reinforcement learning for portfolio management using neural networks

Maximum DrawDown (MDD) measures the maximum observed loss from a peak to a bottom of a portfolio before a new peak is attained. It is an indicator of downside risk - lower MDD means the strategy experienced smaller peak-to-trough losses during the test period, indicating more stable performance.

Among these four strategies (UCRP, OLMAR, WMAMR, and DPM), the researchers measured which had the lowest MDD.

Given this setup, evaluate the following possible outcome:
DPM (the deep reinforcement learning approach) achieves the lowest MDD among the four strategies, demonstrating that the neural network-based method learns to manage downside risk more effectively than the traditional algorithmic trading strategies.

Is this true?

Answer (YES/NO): YES